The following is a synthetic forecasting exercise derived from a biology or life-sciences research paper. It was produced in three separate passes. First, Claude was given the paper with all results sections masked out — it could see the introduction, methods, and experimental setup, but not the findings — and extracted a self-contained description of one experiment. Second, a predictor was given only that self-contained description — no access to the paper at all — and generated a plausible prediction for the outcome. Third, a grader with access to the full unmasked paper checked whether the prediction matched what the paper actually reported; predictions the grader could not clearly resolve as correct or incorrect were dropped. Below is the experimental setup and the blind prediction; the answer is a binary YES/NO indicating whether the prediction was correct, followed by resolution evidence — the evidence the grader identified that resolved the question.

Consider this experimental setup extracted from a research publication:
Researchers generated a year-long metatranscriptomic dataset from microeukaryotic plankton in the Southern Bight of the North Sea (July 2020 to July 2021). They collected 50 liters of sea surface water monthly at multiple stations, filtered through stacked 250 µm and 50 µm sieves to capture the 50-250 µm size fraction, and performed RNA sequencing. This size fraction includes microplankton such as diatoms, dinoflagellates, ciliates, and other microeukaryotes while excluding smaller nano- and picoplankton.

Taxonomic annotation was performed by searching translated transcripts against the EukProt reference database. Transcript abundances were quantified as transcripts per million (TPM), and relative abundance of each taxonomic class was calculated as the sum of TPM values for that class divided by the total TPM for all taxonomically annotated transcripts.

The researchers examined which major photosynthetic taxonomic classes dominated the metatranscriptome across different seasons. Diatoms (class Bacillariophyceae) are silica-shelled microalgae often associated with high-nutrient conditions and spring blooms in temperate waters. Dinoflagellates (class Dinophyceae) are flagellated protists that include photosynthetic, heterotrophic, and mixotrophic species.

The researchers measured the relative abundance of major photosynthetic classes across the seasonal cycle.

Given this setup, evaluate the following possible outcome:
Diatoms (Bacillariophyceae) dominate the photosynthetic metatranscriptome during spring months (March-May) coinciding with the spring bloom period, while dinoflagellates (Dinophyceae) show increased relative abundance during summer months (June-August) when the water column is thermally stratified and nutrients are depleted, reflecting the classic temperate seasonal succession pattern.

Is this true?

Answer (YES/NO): NO